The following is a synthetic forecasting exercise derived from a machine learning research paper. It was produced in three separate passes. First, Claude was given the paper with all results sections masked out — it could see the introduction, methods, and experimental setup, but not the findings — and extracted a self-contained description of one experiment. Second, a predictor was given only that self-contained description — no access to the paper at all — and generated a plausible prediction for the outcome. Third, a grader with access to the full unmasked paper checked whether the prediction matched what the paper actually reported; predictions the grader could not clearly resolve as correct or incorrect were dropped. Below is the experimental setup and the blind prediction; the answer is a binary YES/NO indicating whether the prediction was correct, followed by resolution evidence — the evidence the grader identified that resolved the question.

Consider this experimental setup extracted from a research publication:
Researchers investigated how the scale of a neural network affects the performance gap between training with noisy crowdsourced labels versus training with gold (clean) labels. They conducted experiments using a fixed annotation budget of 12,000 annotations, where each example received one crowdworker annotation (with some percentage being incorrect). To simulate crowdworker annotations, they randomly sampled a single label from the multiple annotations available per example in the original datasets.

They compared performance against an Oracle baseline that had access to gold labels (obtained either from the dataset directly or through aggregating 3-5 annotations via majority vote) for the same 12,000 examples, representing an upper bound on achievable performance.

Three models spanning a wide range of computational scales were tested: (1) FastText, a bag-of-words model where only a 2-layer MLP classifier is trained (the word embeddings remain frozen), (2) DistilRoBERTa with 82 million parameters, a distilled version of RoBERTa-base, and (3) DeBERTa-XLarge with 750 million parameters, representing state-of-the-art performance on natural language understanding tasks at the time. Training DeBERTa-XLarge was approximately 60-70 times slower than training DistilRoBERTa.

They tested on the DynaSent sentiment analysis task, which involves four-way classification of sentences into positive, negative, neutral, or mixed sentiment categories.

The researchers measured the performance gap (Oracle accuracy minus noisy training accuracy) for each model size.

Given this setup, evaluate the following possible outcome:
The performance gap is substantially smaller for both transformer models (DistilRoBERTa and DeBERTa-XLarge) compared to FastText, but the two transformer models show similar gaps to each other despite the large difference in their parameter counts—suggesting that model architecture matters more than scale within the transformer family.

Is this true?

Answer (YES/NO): NO